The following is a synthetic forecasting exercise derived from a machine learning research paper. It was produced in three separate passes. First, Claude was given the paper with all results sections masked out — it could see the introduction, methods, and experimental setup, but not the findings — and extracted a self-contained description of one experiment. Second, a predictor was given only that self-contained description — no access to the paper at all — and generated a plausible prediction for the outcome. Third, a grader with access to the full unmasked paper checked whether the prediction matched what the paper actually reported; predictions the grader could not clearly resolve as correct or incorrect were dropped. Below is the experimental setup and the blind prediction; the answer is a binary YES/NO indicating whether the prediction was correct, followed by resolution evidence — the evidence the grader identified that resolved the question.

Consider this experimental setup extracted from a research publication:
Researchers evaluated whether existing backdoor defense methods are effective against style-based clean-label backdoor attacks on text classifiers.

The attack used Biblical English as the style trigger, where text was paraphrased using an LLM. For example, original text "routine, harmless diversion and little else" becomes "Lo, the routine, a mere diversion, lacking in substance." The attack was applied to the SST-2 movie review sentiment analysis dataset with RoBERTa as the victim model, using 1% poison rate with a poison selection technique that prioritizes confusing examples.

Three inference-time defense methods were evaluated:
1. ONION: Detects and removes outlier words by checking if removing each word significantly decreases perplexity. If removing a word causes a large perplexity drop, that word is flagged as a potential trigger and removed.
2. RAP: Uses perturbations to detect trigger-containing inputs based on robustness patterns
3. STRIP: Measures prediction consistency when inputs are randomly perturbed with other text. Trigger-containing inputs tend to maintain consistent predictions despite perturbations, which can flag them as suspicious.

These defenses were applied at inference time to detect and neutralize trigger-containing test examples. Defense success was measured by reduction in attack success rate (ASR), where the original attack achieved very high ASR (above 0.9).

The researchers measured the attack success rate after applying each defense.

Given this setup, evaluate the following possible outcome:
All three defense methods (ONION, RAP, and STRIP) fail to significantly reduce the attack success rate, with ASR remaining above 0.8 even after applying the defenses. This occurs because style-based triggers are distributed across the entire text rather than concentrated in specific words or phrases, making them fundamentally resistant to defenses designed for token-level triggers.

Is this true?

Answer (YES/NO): YES